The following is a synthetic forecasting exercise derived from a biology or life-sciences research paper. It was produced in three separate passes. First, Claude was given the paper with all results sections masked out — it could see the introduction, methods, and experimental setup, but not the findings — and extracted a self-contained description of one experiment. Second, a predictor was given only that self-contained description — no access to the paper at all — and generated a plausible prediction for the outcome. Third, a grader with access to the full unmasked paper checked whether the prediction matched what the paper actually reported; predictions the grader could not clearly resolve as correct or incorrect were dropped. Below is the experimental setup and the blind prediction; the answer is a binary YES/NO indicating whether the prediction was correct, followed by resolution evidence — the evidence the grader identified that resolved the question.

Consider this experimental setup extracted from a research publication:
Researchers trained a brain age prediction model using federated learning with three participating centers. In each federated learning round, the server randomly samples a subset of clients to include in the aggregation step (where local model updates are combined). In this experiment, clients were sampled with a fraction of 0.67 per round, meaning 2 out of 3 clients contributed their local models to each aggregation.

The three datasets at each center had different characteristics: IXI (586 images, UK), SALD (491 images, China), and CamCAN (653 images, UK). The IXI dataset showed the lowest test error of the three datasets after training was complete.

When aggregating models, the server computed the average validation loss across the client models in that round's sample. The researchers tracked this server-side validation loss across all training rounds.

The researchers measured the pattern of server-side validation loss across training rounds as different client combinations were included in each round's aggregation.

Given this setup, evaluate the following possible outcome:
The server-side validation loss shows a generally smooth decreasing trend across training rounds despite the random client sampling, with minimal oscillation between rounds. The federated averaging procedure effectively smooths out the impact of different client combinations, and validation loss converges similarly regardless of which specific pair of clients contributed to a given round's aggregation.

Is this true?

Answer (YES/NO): NO